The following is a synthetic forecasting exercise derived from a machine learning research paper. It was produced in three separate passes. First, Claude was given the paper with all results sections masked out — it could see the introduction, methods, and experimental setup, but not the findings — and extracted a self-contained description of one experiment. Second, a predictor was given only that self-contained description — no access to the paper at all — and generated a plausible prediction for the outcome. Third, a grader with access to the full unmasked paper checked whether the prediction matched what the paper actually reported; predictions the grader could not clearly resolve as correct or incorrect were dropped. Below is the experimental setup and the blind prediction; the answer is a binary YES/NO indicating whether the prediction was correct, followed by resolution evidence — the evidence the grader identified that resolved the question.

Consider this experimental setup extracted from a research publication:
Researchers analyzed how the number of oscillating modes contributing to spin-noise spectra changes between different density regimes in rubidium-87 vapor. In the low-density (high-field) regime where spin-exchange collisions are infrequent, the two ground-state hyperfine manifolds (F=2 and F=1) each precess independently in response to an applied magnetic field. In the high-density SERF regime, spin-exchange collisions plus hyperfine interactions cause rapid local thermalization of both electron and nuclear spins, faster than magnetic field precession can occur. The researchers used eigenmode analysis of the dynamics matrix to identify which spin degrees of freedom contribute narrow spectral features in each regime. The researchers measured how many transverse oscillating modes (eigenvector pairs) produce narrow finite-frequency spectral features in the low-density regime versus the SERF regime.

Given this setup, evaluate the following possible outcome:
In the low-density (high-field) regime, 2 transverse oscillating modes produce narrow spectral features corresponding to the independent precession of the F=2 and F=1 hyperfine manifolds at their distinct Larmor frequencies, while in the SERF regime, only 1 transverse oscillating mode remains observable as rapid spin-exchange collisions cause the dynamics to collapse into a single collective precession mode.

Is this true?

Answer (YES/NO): NO